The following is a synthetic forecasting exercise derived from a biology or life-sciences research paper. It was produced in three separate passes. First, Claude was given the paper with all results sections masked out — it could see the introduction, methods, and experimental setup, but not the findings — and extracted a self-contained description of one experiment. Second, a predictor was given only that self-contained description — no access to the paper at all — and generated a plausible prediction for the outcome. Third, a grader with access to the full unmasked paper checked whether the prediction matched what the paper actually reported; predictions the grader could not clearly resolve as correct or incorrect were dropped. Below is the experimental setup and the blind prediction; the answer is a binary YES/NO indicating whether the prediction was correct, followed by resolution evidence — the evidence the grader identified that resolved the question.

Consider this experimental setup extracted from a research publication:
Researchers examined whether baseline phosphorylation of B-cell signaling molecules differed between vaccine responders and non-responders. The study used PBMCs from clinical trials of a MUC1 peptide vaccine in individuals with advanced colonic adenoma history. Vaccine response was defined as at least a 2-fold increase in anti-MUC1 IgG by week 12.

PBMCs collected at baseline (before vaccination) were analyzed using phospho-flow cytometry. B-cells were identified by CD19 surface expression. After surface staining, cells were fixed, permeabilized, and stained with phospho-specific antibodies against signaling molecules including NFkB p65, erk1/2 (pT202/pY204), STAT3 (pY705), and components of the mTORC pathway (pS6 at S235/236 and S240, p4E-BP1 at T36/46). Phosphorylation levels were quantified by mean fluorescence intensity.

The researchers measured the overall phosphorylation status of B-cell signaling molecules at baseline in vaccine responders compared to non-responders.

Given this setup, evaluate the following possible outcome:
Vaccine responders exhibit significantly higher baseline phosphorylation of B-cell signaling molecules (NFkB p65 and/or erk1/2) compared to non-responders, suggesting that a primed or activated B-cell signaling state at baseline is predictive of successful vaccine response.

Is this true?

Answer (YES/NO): NO